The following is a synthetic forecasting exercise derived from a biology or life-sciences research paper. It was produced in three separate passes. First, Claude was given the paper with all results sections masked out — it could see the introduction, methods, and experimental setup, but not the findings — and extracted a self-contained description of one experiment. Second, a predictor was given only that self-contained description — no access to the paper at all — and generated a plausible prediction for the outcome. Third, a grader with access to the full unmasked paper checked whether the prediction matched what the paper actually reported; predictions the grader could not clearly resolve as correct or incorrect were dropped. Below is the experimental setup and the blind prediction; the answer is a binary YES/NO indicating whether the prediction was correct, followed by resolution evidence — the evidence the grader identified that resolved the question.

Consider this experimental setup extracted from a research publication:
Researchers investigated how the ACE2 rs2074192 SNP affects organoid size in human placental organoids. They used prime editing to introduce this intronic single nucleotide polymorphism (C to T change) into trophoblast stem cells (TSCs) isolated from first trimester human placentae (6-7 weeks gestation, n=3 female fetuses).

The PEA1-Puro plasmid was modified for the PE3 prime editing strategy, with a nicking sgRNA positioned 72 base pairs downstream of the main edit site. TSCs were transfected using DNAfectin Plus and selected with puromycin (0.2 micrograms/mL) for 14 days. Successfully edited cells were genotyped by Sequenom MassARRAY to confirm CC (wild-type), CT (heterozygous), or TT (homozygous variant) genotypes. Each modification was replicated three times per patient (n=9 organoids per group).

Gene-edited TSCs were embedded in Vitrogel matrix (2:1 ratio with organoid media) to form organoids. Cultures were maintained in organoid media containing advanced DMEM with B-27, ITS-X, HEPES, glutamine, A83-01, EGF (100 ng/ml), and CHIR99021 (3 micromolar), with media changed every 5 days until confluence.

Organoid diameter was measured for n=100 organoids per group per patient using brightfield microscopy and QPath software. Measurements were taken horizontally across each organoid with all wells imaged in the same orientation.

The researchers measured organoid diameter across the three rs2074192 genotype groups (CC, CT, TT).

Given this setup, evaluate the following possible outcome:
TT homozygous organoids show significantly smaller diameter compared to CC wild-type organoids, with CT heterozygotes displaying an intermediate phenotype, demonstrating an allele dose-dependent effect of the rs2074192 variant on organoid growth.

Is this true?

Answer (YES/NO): NO